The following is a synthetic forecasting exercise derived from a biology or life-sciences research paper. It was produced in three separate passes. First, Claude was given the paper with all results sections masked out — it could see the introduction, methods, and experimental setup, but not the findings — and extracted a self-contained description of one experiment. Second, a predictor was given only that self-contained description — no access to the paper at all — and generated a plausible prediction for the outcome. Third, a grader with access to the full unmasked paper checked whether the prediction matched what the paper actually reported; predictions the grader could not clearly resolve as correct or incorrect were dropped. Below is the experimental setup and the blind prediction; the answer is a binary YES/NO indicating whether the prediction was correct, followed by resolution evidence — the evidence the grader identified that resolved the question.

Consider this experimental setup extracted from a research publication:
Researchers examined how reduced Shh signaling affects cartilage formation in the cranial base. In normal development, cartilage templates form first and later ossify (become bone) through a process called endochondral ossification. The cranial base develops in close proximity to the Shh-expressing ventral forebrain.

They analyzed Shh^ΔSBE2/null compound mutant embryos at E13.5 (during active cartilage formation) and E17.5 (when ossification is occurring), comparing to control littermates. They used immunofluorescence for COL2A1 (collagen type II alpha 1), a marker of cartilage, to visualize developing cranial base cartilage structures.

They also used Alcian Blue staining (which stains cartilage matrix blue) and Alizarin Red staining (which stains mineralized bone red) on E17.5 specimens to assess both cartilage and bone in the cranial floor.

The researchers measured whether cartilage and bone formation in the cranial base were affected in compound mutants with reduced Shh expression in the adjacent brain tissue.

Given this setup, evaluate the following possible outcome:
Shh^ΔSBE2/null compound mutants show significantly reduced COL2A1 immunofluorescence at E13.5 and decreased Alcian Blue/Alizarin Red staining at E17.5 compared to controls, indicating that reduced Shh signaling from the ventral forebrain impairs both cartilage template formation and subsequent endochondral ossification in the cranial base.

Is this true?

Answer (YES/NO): YES